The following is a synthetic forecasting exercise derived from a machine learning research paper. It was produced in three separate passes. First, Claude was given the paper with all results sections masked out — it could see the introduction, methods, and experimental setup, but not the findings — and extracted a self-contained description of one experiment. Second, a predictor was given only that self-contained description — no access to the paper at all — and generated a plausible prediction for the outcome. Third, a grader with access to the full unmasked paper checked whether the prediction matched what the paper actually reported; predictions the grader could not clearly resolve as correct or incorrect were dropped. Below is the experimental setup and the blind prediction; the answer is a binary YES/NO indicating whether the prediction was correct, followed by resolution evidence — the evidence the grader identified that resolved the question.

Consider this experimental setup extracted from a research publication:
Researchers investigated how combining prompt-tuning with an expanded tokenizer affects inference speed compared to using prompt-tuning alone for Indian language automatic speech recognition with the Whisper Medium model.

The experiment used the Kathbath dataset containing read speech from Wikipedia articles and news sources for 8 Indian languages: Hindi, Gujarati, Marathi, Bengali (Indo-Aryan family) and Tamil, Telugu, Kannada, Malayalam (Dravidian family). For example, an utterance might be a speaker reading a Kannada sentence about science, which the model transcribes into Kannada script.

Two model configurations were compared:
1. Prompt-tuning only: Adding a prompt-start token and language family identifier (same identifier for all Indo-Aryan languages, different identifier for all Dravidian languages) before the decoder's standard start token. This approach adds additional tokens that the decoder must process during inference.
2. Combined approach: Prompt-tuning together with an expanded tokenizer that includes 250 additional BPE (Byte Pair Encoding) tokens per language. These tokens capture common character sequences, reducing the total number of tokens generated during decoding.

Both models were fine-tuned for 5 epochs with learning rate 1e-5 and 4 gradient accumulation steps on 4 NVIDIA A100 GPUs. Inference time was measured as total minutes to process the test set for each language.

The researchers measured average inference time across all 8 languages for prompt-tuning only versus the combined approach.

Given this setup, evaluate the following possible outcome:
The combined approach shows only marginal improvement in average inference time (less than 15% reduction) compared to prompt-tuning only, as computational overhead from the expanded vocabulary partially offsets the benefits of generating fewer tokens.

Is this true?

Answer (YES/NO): NO